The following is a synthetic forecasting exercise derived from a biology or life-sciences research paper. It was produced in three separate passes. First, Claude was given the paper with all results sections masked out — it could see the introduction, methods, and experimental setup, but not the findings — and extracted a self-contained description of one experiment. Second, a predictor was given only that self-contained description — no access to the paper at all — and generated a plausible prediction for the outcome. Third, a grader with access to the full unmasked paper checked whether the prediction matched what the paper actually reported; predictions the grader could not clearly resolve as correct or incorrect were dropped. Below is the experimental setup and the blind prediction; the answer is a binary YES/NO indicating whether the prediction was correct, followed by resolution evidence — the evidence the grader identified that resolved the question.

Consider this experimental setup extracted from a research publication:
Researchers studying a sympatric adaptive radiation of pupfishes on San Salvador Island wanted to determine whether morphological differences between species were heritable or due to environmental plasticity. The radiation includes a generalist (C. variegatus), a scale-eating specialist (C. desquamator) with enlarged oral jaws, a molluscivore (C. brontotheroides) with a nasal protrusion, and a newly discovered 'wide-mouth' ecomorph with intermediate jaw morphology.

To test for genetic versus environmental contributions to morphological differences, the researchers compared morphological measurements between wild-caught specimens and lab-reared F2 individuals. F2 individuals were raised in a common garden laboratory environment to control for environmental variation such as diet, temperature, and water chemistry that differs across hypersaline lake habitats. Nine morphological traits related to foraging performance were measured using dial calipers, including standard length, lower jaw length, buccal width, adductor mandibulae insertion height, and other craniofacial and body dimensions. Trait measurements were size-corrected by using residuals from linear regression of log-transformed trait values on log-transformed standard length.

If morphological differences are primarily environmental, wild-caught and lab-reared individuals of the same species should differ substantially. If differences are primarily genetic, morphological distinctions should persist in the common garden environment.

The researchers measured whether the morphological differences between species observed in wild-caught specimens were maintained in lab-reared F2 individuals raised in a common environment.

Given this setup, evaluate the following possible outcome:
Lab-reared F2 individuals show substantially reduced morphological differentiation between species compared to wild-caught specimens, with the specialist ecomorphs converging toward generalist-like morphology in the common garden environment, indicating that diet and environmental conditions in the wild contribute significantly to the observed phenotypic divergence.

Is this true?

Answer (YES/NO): NO